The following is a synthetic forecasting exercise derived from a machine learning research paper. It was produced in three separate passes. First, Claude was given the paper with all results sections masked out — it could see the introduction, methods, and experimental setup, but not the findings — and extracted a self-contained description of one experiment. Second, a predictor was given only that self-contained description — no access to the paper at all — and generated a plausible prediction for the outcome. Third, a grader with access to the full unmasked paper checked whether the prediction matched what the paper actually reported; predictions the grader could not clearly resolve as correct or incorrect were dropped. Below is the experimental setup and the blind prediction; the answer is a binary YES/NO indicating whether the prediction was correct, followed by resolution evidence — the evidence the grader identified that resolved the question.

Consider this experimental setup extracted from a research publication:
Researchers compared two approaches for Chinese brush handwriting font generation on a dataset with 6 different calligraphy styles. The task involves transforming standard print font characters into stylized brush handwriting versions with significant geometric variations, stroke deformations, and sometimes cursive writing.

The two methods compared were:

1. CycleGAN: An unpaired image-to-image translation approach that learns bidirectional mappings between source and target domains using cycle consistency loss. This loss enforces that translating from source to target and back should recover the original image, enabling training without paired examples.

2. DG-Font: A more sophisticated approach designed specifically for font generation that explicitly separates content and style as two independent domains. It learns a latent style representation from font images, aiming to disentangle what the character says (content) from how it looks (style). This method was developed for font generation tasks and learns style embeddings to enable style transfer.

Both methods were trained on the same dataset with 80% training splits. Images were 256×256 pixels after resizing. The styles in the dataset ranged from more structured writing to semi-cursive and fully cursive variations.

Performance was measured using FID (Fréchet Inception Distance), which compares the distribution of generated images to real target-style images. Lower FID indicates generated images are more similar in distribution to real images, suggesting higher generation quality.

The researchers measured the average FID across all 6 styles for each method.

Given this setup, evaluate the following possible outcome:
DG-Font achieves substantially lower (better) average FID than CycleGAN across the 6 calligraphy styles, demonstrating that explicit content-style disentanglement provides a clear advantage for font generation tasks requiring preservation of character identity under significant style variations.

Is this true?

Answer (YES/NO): NO